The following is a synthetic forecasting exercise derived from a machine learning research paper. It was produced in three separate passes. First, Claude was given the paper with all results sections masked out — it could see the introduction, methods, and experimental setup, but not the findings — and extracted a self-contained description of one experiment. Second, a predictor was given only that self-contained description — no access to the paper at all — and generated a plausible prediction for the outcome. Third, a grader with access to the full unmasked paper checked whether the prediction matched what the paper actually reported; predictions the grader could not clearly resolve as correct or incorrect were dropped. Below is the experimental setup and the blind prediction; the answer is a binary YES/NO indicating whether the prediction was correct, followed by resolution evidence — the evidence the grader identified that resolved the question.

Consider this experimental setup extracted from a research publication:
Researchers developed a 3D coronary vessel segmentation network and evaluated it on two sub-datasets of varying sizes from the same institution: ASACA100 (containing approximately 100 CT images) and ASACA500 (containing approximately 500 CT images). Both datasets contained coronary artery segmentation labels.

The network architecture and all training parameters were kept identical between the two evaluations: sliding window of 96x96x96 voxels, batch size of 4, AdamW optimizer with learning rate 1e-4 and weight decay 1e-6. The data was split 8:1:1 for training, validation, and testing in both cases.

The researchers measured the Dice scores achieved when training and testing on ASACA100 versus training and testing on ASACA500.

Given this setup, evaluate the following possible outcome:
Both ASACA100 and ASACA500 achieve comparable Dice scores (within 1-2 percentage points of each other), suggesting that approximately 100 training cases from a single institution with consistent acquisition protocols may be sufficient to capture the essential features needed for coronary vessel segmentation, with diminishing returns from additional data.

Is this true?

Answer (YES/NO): YES